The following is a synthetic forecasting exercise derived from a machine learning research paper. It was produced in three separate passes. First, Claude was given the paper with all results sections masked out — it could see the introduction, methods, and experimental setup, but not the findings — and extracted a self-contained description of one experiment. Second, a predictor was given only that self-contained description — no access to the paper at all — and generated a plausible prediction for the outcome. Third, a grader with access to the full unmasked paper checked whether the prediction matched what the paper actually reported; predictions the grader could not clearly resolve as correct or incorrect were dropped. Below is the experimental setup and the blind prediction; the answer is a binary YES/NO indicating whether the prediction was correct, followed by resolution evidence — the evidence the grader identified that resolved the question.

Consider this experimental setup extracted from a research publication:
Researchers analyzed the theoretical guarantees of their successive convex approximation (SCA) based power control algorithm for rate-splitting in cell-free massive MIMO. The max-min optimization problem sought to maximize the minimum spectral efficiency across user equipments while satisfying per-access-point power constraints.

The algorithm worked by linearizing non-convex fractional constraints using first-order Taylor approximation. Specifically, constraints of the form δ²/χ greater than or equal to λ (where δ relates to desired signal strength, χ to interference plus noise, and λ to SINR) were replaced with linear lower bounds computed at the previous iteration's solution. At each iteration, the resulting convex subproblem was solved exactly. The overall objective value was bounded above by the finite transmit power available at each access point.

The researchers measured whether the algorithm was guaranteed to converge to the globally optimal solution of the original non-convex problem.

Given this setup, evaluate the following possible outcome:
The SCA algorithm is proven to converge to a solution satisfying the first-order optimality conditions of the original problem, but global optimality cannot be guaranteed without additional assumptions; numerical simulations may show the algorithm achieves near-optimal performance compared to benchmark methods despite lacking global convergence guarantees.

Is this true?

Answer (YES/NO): NO